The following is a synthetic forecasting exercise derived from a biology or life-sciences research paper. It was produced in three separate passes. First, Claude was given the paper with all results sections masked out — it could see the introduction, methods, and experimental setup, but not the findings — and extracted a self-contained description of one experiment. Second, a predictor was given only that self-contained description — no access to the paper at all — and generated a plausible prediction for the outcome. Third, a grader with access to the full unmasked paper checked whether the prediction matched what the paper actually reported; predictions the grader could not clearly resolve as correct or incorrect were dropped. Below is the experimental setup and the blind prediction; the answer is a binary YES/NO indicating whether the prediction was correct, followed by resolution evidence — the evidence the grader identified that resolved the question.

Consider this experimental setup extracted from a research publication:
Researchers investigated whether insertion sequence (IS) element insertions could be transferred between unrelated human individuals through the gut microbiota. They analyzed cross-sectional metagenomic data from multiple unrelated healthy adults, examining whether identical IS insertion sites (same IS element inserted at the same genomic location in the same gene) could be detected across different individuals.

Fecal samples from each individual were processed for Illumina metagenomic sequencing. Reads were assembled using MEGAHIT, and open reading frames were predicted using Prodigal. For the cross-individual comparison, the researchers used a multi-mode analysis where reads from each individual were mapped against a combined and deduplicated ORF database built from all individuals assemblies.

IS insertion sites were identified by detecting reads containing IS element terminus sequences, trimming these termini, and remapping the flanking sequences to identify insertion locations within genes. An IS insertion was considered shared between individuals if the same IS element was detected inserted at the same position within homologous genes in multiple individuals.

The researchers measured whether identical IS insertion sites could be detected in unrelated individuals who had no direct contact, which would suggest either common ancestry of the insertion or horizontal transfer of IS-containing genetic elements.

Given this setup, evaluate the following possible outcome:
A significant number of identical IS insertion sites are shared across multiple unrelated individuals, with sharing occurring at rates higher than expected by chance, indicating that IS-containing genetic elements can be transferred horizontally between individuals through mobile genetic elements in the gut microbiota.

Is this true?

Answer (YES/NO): NO